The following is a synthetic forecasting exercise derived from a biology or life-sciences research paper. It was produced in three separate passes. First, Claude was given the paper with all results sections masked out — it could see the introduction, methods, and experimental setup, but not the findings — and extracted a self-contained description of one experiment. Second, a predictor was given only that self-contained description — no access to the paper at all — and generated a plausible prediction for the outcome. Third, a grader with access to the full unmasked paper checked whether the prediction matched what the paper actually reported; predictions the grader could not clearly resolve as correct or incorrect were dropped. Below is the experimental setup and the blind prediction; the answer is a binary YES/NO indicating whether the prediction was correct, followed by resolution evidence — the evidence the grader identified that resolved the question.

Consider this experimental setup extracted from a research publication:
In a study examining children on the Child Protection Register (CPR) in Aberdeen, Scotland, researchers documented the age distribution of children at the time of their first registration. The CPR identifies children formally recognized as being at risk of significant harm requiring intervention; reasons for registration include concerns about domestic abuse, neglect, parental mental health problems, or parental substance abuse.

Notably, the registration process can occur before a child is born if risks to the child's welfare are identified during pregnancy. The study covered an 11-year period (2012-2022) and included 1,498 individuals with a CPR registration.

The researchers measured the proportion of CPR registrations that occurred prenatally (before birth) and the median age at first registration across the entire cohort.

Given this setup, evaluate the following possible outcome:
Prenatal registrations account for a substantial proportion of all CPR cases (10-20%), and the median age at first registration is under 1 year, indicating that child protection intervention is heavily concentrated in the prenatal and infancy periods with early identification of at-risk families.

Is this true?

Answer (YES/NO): NO